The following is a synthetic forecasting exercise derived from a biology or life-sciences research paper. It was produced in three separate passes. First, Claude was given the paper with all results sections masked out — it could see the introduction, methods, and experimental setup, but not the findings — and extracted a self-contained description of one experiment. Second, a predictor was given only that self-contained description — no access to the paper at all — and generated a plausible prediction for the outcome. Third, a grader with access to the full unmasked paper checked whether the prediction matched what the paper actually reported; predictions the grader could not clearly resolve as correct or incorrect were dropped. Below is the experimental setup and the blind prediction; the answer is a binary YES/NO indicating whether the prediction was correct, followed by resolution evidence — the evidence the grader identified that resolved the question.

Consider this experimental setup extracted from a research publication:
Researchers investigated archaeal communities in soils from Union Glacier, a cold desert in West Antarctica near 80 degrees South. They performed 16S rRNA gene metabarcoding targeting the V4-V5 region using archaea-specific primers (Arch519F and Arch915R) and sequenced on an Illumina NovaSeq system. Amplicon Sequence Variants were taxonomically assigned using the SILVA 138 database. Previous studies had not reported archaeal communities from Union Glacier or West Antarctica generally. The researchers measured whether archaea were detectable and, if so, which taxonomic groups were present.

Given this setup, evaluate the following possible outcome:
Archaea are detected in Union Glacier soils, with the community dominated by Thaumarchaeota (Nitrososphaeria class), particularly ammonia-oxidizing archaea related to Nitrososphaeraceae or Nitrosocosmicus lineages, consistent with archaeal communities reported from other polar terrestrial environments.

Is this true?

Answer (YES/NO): YES